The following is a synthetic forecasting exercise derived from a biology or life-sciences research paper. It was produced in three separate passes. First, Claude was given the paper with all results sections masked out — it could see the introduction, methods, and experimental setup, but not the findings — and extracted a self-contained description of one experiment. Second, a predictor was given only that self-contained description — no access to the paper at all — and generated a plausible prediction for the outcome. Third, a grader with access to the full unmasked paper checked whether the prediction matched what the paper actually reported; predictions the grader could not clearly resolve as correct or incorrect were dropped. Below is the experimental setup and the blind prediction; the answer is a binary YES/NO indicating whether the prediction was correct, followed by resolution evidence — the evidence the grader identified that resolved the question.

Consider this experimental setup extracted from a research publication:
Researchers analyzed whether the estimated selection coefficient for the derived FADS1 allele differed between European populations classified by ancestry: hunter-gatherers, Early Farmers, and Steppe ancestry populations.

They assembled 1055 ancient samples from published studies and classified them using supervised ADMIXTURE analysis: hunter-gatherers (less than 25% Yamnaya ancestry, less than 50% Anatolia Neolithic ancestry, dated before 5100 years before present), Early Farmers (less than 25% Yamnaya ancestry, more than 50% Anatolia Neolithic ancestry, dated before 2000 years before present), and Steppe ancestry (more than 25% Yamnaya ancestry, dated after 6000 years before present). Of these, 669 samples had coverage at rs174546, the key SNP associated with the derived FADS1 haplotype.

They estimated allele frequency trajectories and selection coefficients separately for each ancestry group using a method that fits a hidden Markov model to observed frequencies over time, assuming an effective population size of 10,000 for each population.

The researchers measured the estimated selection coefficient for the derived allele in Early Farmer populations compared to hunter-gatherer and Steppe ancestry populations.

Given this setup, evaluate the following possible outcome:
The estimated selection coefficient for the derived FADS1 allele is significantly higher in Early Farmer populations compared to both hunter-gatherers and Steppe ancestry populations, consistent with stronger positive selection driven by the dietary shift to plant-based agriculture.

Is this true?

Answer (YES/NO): NO